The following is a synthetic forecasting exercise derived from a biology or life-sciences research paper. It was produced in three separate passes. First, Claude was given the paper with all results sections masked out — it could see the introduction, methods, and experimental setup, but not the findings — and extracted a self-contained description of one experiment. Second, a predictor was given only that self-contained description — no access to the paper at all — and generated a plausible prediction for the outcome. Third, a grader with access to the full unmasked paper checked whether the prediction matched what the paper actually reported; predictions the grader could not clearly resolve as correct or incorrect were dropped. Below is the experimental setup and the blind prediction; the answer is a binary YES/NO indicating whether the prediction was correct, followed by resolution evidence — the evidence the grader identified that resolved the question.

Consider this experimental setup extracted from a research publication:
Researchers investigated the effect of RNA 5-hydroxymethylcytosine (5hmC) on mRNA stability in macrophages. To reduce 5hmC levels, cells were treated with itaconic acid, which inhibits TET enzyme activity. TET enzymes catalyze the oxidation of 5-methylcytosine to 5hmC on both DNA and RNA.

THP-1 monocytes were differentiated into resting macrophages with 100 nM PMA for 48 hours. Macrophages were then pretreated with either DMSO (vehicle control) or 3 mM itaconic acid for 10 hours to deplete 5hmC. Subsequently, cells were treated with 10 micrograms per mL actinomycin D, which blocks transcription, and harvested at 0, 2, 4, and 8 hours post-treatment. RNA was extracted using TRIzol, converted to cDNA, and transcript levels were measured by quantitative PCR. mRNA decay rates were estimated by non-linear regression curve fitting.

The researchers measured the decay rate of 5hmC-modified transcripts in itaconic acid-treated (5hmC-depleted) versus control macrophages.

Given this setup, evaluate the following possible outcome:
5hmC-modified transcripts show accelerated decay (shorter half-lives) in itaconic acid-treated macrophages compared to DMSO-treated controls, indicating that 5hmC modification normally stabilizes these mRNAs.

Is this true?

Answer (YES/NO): NO